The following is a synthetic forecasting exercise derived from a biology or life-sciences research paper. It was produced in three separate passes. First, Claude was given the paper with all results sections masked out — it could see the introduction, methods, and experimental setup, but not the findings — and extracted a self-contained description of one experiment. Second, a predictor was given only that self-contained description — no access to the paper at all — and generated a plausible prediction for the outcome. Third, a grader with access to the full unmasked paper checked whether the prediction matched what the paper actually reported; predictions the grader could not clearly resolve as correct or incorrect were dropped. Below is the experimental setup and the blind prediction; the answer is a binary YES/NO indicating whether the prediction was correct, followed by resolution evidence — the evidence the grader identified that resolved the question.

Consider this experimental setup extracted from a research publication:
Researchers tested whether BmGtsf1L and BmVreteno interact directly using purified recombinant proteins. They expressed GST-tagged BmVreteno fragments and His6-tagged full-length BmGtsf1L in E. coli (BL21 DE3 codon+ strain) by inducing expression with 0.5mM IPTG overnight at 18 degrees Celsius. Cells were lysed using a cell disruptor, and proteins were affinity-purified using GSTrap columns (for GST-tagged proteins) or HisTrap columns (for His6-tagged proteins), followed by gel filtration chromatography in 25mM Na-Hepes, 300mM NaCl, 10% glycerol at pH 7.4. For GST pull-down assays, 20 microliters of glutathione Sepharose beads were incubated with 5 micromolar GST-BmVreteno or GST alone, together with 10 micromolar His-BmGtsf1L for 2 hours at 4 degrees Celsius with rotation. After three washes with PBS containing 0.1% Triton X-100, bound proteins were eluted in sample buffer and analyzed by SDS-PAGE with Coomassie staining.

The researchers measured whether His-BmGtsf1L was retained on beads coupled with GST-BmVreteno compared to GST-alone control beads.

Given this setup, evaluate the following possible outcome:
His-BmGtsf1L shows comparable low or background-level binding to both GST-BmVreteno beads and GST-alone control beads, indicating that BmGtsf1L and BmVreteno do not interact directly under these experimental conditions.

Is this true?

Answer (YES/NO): NO